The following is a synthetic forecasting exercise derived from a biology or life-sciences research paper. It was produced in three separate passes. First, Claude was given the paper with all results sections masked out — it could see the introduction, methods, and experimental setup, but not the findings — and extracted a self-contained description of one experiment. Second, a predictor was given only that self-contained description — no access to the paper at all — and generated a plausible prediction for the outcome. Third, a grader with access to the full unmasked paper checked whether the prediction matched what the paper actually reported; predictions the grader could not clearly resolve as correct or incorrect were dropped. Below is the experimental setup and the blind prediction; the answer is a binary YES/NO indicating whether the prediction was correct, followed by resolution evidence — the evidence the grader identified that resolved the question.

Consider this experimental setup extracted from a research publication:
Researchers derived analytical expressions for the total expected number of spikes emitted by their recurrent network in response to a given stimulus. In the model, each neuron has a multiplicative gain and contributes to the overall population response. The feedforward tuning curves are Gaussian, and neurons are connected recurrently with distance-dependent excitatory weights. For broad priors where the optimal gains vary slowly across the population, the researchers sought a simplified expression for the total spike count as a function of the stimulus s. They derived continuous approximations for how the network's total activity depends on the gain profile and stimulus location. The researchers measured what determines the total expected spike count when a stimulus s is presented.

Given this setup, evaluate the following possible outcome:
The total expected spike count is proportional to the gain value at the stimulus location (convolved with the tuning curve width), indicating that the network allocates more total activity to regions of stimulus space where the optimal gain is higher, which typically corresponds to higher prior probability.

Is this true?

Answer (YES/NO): NO